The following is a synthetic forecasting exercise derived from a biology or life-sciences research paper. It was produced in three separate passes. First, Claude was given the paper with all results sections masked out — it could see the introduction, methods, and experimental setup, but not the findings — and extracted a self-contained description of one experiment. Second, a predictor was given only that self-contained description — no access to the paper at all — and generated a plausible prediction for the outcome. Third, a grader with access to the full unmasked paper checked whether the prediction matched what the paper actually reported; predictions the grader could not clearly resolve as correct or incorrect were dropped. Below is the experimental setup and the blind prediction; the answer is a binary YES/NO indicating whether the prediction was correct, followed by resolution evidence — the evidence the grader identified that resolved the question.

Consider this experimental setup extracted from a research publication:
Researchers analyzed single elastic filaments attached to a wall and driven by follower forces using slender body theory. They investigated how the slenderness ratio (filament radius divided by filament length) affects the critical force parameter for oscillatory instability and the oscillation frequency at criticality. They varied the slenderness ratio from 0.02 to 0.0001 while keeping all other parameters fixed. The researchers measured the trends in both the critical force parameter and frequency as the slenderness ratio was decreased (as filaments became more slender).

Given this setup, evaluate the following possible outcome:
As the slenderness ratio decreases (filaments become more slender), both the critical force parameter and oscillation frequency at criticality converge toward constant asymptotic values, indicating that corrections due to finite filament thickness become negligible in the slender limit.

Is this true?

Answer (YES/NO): NO